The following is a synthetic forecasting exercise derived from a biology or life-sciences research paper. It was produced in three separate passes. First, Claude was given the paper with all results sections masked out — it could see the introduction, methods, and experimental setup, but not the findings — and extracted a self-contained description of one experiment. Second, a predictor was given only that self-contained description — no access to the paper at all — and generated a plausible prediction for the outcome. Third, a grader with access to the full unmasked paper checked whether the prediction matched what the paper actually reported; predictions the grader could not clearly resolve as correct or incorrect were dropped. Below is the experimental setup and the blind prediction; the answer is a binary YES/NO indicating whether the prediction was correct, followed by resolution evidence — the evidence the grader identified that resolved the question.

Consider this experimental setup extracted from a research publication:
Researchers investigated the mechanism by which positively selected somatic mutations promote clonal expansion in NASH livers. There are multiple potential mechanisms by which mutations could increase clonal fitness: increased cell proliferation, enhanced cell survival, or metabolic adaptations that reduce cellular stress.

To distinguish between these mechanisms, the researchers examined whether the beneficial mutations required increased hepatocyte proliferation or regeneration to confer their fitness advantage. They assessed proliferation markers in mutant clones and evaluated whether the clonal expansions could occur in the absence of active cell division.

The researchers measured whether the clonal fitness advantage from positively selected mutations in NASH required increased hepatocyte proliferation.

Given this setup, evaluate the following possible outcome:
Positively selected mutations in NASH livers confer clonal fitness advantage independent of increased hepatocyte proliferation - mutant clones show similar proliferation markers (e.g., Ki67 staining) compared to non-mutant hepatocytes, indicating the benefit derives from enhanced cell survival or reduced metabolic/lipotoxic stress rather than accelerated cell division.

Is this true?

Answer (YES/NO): YES